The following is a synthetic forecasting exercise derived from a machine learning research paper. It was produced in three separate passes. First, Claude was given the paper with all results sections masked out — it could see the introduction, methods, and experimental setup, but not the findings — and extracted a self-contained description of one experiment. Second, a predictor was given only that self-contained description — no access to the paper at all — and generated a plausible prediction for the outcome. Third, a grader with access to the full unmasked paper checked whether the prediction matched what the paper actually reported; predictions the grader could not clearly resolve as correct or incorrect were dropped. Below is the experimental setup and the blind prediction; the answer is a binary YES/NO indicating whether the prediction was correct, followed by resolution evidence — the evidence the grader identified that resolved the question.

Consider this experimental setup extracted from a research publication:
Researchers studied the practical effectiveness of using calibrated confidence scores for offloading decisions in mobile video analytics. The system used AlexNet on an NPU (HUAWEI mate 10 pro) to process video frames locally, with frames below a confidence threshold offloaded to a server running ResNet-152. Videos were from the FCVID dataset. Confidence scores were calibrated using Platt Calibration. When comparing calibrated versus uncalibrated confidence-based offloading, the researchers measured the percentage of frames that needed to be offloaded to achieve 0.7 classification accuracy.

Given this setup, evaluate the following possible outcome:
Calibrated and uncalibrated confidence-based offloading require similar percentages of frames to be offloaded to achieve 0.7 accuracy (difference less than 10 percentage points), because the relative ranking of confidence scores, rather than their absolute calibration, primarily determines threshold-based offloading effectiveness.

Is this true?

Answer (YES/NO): NO